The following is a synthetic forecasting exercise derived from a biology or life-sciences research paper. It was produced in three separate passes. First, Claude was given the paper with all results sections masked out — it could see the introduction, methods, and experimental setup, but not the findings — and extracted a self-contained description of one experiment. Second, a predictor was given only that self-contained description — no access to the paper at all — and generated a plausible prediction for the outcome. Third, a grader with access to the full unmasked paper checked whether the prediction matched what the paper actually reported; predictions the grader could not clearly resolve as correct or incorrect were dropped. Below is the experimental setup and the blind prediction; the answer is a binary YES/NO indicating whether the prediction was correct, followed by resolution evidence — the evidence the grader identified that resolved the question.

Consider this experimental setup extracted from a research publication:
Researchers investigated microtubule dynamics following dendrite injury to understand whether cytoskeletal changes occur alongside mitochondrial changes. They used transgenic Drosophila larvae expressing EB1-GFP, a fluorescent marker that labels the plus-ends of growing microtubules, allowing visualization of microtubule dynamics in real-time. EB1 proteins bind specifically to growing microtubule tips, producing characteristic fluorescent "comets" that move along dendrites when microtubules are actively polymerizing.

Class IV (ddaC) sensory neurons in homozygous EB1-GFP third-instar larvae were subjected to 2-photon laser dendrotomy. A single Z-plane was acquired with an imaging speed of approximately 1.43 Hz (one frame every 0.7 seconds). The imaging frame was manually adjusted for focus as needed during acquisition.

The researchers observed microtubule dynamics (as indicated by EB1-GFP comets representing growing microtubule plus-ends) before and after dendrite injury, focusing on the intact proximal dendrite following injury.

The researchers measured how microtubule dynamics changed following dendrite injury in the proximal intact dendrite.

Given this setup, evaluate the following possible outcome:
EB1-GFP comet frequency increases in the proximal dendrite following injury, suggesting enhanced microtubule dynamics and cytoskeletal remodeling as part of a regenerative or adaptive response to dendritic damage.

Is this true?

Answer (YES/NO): NO